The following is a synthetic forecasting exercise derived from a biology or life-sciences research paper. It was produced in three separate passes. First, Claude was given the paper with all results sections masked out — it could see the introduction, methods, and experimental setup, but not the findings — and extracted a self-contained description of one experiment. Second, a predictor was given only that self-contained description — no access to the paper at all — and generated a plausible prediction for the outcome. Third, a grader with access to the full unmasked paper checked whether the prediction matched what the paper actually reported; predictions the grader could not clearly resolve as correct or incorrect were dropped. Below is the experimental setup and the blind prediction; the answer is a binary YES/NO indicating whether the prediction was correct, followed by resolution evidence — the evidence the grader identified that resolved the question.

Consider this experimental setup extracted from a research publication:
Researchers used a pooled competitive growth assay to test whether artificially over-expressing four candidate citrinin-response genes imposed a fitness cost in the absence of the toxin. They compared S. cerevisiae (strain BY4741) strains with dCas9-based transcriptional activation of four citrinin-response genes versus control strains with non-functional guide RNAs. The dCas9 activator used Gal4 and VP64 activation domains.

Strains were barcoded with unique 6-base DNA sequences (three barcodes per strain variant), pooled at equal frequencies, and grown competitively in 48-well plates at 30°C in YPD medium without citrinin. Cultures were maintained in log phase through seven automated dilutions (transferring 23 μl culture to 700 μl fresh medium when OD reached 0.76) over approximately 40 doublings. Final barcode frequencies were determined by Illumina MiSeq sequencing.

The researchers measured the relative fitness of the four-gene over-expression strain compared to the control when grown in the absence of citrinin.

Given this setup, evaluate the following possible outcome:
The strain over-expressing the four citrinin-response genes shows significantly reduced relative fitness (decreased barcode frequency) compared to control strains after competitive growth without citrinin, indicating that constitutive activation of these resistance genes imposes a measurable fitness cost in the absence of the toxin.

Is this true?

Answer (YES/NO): YES